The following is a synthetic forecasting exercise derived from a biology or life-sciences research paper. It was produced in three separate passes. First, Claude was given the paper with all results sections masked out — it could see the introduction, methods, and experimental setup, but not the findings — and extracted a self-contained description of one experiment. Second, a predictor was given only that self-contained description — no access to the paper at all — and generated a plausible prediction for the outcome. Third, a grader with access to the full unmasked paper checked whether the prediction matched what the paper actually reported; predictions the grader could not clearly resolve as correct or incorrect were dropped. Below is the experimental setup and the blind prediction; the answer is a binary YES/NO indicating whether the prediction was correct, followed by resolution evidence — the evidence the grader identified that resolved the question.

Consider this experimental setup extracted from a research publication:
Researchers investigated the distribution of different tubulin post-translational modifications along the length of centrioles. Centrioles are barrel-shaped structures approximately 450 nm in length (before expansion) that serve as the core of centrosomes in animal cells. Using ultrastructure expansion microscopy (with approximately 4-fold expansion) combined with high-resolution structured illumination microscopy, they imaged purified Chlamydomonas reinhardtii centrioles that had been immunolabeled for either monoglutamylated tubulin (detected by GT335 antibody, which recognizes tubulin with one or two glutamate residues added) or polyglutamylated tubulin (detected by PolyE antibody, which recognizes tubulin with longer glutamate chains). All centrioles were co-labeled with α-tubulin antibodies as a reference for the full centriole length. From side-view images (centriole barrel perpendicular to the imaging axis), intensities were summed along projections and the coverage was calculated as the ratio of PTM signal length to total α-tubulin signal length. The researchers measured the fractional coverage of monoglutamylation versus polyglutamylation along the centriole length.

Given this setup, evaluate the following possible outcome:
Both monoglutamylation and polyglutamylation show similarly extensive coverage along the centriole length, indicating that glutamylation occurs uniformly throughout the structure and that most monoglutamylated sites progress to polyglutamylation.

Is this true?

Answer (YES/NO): NO